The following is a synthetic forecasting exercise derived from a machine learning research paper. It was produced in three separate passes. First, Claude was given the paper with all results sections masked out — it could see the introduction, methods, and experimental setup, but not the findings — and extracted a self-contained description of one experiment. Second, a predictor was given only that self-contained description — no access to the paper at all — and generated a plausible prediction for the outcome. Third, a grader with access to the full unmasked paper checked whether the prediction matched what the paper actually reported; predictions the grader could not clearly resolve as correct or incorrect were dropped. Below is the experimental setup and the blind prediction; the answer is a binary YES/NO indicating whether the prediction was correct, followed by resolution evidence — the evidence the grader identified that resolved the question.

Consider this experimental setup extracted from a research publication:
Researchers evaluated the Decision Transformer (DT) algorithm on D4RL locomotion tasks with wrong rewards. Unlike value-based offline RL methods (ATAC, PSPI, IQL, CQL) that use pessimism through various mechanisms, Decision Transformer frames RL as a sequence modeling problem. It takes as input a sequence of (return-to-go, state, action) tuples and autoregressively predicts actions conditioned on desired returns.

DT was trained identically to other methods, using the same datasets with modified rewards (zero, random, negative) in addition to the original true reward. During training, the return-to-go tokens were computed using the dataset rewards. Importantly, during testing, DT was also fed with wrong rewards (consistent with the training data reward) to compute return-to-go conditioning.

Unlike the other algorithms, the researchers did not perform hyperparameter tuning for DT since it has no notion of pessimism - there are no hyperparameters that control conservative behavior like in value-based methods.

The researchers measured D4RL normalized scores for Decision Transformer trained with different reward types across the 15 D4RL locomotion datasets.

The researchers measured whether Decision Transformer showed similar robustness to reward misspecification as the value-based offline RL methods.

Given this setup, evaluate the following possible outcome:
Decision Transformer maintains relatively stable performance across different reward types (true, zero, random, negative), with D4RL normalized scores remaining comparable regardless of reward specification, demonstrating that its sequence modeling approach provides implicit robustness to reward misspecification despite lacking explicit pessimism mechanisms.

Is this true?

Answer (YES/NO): YES